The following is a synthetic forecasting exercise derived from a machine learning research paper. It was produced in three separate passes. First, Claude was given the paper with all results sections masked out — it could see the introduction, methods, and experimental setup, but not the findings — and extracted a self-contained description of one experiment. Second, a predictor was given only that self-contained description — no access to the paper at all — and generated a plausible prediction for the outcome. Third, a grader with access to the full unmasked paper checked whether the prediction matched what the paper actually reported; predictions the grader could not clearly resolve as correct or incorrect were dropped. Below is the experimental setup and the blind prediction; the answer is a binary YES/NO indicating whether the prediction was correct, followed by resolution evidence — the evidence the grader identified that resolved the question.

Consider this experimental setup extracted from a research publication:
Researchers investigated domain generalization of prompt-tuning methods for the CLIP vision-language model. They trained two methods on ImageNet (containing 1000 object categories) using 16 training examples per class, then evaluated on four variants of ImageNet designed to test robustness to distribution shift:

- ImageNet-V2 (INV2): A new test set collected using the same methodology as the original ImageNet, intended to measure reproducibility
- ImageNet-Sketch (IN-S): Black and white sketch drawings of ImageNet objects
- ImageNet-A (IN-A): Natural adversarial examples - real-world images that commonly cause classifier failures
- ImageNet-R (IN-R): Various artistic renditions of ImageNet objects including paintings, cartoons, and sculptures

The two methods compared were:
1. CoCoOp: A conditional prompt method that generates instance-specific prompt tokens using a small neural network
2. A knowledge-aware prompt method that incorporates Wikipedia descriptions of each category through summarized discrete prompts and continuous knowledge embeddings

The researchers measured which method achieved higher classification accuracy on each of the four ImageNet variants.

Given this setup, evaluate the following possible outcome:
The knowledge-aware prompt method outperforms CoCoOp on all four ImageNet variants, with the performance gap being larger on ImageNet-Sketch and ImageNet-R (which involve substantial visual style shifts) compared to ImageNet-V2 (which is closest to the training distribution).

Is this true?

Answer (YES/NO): NO